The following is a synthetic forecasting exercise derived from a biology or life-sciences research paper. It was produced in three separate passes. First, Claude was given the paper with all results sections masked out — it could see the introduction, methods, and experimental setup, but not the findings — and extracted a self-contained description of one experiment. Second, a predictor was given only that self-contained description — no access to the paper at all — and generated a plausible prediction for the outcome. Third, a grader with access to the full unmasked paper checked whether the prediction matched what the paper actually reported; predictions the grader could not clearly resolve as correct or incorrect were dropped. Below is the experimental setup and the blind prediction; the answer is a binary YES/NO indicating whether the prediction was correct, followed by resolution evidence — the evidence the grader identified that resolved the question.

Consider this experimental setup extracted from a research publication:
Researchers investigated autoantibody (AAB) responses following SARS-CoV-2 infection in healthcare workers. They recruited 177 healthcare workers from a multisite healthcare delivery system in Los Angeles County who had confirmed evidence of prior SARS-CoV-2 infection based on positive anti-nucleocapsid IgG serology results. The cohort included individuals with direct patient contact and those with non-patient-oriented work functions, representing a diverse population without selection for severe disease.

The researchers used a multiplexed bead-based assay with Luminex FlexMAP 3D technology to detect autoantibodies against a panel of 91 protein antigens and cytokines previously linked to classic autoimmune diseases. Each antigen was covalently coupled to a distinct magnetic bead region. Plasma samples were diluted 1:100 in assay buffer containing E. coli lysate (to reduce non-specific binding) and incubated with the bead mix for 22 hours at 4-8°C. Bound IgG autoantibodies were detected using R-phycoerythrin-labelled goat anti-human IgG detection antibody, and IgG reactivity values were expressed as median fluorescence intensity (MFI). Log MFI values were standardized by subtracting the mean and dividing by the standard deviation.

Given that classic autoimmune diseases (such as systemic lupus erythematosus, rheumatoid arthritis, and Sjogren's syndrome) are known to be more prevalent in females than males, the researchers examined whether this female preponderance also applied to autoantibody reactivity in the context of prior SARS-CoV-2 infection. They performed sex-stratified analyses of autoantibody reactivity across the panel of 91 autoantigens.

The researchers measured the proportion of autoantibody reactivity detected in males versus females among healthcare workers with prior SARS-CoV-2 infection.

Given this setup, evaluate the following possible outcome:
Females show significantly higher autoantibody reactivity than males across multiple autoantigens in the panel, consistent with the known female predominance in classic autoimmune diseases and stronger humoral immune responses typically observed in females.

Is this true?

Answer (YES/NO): NO